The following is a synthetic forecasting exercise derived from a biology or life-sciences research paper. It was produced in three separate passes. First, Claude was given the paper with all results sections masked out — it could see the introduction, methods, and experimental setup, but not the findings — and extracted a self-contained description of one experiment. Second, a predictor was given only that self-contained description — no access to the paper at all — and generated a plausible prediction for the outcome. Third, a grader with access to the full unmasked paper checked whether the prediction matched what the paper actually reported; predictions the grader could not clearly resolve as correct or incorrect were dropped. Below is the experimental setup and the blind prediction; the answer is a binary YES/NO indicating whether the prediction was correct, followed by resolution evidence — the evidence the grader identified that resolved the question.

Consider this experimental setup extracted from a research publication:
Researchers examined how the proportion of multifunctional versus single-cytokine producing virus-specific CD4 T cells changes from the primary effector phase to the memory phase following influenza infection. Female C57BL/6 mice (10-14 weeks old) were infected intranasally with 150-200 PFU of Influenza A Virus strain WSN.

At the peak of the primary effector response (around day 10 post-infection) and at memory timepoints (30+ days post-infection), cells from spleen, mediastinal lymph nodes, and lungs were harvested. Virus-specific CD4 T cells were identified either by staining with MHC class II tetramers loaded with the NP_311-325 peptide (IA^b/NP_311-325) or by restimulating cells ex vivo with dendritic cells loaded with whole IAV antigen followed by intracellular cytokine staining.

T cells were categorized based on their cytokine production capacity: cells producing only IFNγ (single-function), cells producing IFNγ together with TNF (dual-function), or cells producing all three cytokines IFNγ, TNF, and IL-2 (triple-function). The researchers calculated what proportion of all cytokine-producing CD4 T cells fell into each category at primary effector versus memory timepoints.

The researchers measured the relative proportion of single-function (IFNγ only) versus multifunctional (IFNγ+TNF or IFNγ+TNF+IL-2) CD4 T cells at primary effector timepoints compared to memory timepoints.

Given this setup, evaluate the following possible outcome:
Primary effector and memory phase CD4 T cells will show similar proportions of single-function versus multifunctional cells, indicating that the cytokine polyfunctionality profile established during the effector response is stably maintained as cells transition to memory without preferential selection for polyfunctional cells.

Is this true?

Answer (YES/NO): NO